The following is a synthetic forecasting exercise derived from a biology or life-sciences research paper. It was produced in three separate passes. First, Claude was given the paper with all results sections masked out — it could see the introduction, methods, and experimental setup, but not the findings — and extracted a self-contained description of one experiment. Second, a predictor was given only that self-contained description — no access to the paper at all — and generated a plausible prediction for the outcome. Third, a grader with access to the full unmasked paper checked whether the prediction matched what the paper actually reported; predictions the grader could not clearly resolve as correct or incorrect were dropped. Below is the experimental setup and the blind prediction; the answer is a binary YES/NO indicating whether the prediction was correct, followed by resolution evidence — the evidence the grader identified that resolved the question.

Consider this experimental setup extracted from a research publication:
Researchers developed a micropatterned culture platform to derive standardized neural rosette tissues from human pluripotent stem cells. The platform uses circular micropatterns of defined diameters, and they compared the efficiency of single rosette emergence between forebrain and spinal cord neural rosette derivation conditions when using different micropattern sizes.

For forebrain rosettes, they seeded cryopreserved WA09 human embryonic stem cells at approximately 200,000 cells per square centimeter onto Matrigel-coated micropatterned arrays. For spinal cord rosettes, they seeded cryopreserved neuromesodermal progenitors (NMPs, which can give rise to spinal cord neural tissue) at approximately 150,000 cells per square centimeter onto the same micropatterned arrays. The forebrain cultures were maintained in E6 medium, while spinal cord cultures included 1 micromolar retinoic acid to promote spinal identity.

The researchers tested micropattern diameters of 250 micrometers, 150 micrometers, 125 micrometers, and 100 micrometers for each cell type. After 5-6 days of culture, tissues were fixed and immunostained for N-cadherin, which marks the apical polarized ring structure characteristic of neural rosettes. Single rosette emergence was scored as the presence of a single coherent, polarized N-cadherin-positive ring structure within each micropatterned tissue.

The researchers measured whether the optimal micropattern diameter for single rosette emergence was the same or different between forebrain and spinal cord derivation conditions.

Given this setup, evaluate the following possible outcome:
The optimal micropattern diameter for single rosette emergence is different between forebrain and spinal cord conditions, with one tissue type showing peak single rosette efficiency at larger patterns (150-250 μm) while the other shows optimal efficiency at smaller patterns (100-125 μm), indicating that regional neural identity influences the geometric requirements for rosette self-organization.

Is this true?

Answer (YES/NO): YES